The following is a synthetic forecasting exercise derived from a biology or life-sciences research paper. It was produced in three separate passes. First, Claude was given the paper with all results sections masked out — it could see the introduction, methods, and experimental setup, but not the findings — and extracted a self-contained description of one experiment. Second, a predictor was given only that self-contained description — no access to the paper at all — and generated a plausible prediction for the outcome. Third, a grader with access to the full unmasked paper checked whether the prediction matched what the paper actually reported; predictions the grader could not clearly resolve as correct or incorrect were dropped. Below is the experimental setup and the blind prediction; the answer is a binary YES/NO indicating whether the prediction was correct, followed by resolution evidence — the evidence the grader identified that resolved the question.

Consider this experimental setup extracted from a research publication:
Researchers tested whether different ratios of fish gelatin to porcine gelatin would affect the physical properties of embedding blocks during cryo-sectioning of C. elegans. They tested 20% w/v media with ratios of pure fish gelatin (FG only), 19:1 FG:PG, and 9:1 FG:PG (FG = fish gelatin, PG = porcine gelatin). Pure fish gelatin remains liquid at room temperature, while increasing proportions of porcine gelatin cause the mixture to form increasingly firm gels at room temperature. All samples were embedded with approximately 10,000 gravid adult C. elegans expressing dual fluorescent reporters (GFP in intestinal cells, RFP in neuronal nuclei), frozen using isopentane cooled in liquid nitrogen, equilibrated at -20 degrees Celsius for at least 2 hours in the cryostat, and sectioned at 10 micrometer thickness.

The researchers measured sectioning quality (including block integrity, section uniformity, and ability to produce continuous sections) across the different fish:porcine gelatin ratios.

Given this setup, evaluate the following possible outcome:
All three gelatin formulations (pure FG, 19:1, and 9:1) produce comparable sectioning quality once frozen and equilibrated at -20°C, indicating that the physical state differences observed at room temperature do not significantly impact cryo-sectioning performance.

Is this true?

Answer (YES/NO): NO